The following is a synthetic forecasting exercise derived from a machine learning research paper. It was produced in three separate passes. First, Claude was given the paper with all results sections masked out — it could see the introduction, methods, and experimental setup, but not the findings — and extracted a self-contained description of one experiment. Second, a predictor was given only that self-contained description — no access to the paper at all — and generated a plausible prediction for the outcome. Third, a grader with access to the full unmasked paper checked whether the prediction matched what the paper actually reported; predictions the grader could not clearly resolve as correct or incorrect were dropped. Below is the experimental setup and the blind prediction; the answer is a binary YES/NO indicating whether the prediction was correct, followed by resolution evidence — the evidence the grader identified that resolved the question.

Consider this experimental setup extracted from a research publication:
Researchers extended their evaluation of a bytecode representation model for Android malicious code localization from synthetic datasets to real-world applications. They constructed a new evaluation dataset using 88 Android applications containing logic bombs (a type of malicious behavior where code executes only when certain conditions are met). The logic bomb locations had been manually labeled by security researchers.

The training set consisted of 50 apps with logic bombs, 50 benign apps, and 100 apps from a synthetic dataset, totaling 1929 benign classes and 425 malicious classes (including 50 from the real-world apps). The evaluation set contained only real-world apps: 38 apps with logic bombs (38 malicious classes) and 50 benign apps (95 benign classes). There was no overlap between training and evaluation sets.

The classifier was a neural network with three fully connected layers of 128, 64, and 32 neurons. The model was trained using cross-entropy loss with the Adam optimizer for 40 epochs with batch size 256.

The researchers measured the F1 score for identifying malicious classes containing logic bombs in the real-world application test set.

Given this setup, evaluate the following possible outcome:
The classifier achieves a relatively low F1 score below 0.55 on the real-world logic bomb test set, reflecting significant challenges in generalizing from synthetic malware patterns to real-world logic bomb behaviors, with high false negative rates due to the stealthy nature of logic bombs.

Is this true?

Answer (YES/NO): NO